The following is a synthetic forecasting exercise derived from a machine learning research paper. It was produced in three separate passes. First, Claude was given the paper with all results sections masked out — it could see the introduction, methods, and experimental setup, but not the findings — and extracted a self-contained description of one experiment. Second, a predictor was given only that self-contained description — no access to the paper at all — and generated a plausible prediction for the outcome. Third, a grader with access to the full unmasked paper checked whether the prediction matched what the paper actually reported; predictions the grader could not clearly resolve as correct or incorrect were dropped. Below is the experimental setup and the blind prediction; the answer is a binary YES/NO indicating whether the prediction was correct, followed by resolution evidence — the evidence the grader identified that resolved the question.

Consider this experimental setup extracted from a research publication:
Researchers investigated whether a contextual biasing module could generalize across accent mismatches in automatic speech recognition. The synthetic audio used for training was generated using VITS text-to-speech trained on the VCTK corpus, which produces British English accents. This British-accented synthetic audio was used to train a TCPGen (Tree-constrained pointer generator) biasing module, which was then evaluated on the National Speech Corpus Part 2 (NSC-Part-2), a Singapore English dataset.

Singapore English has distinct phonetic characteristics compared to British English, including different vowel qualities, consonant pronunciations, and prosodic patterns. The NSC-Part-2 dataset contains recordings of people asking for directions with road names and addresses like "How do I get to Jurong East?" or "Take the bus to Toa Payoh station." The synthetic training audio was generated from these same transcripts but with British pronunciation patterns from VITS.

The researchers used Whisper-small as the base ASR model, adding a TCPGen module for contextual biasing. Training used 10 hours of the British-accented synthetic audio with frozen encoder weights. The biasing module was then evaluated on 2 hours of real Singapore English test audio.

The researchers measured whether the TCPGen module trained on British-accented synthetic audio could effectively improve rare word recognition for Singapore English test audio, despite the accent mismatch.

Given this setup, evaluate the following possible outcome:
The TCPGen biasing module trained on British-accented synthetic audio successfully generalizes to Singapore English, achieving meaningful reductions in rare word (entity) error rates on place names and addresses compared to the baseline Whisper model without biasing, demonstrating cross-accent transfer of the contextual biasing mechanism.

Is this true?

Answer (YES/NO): NO